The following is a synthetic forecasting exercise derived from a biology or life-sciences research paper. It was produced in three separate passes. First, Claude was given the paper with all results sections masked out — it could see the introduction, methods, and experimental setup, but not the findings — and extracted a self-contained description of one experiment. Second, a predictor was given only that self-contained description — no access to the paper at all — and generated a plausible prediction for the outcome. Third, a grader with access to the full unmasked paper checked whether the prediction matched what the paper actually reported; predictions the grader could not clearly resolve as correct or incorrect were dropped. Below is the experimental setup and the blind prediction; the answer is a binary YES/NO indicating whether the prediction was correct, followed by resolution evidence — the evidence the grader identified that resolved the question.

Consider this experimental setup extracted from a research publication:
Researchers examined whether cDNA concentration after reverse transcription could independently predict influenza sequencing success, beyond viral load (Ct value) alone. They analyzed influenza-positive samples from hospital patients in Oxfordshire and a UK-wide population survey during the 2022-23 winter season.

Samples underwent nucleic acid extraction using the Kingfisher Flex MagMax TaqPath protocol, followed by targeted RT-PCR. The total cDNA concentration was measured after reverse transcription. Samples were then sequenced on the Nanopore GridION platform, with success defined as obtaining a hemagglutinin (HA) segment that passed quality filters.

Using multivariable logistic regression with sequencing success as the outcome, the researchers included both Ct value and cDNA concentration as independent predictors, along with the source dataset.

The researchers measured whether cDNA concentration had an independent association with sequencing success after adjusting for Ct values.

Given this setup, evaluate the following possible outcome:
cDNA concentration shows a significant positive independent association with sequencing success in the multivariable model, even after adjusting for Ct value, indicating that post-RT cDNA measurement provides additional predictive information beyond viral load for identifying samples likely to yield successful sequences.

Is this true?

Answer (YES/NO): YES